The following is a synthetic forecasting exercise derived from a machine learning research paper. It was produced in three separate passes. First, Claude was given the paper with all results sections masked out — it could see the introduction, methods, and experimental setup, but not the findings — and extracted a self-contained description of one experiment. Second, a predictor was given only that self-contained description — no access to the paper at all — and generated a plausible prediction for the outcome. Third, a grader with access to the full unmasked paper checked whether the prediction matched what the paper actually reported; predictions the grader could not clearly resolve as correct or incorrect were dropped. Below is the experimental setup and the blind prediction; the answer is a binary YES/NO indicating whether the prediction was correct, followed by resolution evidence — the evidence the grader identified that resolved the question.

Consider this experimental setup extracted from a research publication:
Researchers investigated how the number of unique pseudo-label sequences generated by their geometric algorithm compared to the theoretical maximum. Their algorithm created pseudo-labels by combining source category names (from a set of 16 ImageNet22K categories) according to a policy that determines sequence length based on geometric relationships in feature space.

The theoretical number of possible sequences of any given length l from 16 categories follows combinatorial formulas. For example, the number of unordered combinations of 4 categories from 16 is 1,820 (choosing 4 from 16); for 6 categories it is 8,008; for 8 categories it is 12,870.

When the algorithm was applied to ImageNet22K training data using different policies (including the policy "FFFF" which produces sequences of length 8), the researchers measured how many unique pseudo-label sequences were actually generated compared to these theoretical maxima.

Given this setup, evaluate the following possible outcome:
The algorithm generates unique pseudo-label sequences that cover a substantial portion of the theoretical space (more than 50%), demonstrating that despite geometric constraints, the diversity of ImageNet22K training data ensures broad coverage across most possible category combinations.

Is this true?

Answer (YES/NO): NO